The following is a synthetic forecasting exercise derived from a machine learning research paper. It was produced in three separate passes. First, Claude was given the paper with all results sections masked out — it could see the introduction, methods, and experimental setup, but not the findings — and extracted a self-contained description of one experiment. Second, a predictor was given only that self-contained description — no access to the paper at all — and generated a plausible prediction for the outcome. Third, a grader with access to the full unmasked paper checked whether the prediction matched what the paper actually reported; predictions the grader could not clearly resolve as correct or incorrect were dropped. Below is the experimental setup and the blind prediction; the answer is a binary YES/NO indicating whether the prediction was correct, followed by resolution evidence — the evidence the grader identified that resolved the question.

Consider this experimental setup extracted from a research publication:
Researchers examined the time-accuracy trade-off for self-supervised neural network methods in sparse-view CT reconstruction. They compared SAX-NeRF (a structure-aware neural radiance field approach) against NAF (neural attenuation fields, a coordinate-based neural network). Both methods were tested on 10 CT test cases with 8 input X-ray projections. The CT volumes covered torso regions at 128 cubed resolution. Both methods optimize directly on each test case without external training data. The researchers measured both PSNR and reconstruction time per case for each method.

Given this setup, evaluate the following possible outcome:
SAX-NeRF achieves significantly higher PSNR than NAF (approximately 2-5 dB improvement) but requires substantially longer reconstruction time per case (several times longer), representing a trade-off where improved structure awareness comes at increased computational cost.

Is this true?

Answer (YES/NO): NO